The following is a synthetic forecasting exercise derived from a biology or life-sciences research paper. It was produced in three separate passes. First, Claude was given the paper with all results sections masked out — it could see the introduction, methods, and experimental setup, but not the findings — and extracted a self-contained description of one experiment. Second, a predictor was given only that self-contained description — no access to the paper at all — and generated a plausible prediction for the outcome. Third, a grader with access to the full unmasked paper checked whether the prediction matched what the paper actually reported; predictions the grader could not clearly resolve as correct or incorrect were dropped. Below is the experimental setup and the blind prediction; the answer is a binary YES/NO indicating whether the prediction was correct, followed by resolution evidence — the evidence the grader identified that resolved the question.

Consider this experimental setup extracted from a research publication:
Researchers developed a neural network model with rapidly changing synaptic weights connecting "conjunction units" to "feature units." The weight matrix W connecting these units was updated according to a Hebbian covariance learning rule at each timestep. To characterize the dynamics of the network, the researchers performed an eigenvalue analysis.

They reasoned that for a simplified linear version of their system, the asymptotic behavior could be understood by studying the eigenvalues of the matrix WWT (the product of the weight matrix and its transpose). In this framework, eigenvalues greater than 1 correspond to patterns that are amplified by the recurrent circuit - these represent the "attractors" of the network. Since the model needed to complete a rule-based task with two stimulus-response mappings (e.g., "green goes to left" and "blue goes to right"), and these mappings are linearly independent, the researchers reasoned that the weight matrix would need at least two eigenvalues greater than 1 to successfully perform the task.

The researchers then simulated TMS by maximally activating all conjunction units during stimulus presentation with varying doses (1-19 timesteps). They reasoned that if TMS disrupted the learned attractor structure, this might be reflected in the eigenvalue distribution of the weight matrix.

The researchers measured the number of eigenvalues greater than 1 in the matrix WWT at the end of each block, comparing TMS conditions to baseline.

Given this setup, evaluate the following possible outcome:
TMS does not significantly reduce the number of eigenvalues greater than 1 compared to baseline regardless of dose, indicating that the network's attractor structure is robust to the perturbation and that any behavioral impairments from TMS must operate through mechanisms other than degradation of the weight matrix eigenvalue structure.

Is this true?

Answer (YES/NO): NO